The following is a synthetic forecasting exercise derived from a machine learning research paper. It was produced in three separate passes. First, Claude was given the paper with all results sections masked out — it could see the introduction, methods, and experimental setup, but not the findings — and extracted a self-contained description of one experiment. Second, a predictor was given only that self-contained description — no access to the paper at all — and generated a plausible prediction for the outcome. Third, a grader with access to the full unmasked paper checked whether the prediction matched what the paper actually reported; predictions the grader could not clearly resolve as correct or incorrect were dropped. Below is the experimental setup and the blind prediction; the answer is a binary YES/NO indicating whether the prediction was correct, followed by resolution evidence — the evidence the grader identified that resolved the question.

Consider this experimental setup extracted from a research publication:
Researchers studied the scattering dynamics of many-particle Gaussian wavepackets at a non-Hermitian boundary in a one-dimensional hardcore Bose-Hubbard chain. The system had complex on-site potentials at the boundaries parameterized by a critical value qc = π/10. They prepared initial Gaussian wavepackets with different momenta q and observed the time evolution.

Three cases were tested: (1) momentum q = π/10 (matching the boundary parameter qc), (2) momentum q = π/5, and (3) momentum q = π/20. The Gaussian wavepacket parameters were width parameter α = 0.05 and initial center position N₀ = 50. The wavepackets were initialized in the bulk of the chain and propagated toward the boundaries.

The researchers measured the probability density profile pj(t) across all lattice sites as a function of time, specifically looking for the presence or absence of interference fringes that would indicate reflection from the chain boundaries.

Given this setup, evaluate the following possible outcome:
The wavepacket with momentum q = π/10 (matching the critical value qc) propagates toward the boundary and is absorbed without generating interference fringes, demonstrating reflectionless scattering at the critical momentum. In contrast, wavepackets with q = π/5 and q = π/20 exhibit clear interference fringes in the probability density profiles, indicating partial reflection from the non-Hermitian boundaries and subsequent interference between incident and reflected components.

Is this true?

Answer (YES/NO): YES